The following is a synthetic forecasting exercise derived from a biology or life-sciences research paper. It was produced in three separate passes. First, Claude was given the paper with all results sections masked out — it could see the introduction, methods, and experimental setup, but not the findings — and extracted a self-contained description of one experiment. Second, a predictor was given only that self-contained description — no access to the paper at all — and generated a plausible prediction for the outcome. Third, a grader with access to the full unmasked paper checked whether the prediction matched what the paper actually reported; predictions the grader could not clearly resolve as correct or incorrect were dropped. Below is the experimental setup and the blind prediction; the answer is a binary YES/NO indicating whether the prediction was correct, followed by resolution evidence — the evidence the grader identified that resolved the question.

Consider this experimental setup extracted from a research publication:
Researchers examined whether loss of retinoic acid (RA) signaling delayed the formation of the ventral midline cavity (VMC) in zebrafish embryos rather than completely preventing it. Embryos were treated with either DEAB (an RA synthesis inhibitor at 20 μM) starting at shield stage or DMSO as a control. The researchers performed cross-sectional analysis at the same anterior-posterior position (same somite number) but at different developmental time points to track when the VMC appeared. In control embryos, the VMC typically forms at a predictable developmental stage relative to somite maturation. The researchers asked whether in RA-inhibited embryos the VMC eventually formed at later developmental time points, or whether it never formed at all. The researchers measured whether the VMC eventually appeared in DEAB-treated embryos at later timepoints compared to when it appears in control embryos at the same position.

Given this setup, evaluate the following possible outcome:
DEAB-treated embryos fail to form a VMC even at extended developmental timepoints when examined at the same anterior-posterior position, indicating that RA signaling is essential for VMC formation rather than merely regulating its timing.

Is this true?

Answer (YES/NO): NO